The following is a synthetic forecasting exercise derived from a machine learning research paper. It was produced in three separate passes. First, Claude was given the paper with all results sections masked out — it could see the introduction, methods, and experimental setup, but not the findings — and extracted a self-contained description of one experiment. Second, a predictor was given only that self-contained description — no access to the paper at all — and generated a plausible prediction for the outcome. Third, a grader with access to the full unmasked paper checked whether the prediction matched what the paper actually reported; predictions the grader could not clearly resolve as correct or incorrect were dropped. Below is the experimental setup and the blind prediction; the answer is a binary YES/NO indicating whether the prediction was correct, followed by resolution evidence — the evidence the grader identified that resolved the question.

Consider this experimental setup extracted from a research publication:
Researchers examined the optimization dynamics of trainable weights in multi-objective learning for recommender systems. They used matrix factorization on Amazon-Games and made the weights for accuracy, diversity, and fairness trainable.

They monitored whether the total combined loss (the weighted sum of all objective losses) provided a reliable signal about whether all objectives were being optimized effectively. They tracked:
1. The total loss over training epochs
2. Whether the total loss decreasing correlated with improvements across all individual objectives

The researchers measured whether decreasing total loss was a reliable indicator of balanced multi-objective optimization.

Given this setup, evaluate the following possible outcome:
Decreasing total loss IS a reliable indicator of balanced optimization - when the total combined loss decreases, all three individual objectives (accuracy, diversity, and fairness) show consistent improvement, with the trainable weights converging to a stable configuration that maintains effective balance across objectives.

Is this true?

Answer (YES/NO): NO